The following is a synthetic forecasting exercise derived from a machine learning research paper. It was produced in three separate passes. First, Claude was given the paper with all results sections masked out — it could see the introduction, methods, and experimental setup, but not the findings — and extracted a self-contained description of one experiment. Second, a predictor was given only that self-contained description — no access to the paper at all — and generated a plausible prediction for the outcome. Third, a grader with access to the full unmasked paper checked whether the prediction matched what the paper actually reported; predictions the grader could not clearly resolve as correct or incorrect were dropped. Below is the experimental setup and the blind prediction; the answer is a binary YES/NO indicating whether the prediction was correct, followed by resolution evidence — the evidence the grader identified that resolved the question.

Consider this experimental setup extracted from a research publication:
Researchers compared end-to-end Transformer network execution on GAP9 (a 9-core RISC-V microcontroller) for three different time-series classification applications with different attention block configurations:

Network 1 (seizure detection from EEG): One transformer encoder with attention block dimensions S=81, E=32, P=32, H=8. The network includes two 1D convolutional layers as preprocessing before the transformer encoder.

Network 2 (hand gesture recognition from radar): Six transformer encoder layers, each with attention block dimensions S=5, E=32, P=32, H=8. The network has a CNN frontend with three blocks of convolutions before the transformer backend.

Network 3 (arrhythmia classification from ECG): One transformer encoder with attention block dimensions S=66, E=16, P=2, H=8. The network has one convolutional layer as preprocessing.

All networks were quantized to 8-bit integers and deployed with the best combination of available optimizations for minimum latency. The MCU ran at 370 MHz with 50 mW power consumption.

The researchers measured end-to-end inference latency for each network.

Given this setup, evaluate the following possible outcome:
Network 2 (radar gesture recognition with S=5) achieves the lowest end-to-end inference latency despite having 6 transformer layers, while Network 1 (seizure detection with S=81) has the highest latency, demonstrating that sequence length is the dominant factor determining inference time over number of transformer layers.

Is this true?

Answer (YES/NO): NO